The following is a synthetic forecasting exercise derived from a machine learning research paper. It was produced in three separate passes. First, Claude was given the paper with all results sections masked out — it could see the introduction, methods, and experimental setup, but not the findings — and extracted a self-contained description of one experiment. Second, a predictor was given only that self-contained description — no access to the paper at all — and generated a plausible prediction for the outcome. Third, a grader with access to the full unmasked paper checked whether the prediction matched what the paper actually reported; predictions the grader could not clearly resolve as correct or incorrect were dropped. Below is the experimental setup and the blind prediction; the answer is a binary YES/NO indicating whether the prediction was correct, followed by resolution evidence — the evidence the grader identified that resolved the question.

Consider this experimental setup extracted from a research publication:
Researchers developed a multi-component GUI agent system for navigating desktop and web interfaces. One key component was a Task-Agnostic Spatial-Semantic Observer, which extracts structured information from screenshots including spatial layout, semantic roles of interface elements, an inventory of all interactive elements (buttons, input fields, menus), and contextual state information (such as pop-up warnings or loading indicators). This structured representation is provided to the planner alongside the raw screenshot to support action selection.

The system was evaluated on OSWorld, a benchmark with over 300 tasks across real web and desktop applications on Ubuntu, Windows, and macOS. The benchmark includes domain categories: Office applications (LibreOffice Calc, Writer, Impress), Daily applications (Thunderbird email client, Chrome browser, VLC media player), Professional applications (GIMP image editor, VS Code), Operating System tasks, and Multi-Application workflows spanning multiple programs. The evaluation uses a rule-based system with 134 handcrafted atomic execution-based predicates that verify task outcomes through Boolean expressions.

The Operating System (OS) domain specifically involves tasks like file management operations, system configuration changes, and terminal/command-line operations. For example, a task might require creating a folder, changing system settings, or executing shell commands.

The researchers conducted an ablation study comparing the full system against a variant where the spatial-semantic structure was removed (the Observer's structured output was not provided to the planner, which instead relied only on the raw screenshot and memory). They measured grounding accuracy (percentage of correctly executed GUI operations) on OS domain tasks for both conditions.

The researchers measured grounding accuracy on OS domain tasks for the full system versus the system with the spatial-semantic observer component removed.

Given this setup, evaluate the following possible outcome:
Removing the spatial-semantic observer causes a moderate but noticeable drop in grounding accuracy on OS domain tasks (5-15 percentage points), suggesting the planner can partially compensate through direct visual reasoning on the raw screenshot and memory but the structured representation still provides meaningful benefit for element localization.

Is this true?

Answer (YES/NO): NO